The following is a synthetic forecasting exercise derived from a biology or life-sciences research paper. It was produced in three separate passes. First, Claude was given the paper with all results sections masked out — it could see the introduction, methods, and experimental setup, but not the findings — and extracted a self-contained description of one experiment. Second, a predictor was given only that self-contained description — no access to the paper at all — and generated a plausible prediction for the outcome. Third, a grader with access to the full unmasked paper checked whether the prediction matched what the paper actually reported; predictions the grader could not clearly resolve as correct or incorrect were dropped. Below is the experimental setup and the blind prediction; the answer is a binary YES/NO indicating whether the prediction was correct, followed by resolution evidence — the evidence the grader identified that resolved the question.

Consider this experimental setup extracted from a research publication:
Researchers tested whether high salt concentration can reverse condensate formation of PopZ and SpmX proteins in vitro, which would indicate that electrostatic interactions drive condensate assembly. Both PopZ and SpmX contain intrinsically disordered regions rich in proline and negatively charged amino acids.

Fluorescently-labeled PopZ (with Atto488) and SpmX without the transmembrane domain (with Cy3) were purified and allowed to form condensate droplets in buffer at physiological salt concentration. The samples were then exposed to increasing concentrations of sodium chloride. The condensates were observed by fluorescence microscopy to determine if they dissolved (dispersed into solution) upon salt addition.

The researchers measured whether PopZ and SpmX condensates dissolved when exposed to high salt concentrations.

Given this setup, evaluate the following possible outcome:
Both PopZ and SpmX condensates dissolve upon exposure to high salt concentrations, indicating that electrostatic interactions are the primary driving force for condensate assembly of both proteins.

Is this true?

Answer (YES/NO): YES